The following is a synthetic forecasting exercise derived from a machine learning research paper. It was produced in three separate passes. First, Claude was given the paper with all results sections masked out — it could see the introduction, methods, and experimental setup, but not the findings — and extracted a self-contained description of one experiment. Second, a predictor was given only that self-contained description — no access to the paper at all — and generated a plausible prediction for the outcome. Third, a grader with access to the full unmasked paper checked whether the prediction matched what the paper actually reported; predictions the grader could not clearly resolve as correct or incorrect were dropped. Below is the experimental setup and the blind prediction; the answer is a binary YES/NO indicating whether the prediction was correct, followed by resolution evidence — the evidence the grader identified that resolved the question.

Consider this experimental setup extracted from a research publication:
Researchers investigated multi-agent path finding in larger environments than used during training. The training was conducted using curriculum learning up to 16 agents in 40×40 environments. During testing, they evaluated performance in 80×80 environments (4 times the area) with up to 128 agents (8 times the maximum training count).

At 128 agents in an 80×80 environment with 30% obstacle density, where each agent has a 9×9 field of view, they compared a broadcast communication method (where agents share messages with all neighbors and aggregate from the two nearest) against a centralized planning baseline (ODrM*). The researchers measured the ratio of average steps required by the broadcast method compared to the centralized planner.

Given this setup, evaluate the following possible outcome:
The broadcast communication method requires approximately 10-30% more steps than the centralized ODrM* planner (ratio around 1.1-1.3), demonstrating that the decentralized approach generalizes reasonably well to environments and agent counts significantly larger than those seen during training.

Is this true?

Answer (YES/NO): NO